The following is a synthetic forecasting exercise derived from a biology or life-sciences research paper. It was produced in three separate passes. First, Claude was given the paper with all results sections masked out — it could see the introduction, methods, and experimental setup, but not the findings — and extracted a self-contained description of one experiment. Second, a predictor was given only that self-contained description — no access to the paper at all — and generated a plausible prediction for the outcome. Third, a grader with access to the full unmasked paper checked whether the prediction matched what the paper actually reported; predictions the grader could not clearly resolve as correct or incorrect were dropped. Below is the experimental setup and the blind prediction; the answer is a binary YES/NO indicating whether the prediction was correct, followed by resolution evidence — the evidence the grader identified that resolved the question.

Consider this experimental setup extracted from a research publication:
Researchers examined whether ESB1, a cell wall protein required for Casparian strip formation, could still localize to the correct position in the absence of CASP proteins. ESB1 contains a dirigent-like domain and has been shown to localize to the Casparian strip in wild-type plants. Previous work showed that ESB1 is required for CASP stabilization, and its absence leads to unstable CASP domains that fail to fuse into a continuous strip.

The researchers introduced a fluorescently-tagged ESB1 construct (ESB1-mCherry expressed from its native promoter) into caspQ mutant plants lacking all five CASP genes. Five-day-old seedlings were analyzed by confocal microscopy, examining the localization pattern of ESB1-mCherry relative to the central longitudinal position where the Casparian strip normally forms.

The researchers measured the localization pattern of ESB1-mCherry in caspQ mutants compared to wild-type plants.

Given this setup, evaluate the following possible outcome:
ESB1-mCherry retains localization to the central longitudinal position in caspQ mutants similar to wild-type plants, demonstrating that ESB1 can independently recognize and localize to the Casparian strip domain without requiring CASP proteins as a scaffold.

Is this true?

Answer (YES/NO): YES